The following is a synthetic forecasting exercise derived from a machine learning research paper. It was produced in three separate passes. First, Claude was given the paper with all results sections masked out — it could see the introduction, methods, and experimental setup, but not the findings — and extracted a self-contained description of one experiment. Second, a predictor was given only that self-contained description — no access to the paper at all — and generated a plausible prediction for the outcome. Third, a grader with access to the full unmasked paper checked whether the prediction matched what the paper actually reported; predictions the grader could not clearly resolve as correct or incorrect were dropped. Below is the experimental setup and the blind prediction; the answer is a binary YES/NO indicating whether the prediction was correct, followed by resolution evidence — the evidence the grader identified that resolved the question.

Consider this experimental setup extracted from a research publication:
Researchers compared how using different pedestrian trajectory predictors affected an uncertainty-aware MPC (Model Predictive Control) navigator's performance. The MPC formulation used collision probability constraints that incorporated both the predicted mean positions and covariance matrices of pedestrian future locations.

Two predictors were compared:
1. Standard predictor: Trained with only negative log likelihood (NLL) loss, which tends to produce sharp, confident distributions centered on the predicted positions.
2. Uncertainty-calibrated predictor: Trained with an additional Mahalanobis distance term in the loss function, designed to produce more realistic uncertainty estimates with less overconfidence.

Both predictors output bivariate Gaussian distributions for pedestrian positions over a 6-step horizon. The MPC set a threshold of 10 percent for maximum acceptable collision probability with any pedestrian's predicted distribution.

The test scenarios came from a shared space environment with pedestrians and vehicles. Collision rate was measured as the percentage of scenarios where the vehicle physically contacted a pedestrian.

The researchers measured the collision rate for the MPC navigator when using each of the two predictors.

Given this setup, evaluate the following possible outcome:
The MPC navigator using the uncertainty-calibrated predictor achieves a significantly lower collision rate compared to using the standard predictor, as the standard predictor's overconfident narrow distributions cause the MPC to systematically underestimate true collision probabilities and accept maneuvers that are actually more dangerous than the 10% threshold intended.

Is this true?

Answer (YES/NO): YES